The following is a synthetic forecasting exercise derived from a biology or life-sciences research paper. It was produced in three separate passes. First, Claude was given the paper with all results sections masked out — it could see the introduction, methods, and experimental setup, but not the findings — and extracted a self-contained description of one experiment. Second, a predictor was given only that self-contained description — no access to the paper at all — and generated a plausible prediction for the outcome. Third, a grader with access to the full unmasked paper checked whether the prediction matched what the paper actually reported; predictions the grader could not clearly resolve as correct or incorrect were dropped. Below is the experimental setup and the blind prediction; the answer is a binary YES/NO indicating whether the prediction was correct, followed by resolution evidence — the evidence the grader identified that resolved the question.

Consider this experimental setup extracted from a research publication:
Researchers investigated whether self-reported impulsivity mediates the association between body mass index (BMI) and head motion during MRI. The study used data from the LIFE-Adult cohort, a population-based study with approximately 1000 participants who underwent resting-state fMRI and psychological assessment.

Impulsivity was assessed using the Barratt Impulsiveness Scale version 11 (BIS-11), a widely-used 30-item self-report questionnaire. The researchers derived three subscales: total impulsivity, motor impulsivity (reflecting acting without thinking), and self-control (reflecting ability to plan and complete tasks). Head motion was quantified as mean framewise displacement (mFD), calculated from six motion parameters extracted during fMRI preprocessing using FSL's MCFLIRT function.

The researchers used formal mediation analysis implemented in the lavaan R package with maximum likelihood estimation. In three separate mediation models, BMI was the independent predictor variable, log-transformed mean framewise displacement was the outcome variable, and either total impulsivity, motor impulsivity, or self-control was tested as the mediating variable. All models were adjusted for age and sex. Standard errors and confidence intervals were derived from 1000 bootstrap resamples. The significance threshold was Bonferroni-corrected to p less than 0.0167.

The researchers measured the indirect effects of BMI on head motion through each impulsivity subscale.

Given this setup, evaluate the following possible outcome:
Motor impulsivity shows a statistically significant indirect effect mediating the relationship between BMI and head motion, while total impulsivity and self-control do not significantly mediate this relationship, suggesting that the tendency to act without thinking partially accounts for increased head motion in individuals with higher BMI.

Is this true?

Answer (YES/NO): NO